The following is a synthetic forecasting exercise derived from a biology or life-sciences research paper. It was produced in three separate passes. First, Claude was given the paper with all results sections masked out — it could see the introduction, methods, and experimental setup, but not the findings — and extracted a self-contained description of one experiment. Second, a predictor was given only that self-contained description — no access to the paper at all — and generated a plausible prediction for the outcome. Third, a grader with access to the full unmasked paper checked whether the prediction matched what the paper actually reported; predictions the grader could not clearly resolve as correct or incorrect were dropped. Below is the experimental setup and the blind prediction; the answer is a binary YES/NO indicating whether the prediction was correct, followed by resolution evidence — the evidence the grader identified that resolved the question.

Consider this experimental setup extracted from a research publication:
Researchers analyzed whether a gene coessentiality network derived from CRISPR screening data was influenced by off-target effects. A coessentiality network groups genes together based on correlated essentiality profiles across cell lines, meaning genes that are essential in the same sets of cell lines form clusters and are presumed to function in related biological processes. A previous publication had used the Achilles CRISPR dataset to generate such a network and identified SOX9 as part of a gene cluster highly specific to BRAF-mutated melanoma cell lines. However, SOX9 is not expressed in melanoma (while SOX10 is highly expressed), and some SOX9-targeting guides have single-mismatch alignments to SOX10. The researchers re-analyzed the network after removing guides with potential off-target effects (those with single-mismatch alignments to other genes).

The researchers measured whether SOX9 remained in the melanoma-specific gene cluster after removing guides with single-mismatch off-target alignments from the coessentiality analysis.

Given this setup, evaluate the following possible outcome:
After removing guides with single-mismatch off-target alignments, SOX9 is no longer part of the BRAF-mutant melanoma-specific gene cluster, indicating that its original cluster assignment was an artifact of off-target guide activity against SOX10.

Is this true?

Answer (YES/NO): YES